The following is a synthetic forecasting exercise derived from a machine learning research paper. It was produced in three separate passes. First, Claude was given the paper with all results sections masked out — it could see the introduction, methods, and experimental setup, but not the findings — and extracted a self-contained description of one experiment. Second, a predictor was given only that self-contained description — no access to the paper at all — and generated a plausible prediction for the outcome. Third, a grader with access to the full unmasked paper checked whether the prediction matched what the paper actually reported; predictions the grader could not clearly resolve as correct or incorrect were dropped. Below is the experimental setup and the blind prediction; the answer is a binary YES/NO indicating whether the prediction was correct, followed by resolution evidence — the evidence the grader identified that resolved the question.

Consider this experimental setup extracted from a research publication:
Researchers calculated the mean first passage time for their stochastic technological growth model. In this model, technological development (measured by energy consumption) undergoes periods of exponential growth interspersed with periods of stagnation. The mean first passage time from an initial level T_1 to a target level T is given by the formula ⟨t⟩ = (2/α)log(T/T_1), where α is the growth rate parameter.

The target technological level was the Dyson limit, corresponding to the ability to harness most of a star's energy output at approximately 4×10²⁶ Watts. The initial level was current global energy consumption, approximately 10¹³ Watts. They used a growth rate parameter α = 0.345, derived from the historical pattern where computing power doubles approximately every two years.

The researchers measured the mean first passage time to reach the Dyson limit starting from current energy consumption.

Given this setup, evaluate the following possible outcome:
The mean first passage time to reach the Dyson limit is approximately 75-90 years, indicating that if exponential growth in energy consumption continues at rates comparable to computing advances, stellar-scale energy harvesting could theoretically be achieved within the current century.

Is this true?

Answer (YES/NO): NO